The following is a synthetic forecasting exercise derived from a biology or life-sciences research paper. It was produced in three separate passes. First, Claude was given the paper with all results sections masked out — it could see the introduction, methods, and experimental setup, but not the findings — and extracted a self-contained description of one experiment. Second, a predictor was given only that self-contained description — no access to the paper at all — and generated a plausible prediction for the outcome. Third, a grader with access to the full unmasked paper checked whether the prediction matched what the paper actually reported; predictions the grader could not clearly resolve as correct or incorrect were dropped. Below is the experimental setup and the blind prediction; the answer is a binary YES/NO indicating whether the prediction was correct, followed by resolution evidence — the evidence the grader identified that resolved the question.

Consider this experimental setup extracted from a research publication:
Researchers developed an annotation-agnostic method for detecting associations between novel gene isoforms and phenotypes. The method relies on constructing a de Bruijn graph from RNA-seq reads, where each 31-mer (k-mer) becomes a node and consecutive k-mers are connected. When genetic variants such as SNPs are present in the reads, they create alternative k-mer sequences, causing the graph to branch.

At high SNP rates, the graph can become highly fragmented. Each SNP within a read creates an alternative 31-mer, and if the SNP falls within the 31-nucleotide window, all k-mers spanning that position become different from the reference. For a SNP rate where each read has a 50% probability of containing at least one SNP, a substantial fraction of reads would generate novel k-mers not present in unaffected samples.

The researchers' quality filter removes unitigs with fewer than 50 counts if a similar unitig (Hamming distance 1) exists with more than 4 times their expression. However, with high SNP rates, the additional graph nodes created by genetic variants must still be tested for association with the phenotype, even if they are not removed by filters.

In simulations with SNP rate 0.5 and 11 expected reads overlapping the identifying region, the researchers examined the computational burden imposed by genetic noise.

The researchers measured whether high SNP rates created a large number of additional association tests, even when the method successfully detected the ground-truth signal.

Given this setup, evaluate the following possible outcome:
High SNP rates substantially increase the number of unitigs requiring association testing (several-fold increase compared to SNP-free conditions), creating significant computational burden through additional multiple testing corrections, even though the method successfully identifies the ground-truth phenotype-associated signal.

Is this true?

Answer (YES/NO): YES